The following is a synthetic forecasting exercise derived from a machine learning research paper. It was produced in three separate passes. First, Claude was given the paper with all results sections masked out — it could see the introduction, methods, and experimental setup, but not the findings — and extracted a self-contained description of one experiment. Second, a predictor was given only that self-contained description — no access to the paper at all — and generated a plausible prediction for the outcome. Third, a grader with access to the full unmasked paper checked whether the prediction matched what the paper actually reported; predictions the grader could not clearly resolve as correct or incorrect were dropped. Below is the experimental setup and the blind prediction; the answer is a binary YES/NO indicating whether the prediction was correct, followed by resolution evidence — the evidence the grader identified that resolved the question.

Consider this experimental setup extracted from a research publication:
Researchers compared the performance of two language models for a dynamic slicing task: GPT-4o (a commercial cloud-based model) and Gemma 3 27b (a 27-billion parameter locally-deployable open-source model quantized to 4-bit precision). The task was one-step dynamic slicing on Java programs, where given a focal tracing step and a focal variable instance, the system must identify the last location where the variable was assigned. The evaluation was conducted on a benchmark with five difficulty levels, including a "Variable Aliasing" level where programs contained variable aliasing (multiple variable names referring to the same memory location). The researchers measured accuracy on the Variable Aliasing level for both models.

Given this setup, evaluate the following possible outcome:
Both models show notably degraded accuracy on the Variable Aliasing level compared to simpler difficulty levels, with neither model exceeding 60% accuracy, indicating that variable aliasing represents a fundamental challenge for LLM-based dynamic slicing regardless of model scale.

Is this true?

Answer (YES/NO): NO